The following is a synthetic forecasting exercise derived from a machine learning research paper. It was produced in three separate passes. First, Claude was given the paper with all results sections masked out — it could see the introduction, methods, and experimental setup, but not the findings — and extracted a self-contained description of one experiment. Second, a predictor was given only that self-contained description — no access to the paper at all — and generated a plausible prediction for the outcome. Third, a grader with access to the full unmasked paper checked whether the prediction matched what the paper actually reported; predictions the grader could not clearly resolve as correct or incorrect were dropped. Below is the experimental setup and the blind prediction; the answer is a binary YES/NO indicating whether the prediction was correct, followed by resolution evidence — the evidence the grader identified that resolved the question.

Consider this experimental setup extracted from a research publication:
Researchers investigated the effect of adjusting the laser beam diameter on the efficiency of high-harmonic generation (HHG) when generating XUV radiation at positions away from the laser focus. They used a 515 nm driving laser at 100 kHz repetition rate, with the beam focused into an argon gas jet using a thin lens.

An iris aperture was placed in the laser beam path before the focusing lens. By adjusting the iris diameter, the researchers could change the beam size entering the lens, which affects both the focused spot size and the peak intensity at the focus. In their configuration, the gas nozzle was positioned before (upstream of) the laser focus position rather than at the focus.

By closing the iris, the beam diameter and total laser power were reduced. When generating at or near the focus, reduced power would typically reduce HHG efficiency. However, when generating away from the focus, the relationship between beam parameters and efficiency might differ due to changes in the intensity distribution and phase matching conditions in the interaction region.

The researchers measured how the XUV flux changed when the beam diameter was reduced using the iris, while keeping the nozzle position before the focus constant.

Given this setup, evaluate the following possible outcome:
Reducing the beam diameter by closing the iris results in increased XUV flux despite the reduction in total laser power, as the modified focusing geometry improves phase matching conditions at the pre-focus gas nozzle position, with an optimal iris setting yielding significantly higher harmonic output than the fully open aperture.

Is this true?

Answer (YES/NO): YES